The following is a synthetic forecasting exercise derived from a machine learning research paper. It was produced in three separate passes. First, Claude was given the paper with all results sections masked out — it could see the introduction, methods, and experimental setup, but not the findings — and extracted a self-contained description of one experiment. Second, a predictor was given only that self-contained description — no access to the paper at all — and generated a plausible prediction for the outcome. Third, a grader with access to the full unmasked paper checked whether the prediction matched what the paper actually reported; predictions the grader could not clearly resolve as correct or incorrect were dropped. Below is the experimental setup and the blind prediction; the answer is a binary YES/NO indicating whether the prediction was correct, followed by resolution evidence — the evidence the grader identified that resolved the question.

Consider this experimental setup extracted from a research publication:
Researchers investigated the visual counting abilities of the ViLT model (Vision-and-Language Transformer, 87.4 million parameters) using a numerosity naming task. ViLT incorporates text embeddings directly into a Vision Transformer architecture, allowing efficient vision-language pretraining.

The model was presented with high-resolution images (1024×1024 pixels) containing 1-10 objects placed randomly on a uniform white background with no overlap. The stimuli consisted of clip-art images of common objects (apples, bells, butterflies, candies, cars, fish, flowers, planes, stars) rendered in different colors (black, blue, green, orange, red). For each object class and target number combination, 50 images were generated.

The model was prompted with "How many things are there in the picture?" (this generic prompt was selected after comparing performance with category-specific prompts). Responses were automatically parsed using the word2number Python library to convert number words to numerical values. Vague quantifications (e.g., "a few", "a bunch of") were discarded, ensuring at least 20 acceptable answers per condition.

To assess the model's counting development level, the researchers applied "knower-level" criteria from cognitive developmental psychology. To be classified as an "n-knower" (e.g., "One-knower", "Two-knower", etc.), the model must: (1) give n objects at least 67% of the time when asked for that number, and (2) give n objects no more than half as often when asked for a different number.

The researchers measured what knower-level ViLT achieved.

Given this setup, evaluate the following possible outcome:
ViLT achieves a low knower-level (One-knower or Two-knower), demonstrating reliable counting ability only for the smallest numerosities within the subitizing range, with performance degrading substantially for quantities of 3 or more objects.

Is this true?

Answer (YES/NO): NO